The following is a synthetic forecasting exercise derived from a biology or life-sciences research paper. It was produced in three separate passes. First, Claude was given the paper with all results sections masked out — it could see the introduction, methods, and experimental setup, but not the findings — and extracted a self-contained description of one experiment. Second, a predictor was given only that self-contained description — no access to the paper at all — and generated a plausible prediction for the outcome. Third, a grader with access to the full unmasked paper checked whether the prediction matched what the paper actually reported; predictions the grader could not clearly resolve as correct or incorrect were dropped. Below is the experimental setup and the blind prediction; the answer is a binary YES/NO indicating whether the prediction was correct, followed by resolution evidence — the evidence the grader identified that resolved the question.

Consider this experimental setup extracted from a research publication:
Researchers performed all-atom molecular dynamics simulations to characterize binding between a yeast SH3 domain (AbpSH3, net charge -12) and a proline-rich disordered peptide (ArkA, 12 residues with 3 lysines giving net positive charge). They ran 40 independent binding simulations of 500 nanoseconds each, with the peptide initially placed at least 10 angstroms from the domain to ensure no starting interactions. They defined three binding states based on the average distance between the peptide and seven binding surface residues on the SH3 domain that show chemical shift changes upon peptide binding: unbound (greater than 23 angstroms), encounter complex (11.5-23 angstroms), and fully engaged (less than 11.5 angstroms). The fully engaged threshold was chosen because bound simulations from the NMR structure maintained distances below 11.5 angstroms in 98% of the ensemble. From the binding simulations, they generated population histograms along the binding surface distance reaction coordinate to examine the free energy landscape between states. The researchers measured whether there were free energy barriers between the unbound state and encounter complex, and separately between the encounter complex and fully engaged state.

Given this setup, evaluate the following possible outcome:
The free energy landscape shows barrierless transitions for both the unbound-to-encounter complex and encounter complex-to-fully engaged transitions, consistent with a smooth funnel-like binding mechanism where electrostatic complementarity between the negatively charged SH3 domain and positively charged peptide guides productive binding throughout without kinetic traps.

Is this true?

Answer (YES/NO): NO